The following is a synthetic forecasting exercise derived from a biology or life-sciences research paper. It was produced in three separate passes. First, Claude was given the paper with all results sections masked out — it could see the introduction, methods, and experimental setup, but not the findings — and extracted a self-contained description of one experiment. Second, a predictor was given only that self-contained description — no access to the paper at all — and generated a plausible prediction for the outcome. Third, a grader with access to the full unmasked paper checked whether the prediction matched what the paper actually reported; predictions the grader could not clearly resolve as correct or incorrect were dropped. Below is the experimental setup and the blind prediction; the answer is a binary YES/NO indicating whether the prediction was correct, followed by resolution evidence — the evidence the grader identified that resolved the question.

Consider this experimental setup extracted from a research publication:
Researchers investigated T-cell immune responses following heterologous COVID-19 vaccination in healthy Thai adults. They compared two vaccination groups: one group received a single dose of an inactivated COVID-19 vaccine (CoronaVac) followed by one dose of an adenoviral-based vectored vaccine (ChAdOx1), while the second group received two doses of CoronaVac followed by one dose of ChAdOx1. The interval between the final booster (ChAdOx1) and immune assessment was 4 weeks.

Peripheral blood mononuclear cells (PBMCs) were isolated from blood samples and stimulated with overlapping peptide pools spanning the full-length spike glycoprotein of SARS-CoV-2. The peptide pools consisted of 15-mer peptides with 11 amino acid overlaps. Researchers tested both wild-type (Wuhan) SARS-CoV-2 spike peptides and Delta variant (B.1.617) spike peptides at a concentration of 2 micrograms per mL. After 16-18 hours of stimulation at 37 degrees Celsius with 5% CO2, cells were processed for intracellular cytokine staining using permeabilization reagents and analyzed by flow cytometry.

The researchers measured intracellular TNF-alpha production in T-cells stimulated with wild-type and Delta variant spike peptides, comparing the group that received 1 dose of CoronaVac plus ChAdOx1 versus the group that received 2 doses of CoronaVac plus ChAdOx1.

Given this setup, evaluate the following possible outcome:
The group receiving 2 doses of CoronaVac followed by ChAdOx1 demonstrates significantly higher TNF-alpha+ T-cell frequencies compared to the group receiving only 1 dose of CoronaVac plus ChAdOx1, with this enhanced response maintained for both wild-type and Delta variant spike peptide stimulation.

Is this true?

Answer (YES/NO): NO